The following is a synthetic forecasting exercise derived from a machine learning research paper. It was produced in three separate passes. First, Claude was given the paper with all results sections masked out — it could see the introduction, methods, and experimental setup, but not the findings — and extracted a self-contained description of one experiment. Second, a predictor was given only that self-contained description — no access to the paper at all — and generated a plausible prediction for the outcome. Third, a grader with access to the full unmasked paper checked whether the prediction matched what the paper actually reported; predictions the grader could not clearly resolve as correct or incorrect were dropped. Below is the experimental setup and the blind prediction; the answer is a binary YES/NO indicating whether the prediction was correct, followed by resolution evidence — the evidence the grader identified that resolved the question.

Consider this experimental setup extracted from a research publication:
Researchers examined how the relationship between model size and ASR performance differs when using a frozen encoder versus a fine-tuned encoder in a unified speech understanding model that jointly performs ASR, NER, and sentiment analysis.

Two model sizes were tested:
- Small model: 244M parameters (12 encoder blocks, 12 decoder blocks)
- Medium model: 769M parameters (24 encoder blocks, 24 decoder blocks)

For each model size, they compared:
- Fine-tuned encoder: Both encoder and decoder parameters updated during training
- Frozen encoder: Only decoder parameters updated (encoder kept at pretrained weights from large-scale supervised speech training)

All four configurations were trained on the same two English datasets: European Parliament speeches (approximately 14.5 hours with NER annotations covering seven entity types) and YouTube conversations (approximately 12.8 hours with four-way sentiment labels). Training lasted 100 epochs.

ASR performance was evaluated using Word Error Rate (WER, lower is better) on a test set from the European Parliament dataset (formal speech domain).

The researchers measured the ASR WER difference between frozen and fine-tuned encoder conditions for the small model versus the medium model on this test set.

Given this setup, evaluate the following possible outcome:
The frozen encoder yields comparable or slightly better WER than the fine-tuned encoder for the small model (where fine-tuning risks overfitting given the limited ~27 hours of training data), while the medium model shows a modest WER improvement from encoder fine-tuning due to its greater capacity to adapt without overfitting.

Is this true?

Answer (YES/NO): NO